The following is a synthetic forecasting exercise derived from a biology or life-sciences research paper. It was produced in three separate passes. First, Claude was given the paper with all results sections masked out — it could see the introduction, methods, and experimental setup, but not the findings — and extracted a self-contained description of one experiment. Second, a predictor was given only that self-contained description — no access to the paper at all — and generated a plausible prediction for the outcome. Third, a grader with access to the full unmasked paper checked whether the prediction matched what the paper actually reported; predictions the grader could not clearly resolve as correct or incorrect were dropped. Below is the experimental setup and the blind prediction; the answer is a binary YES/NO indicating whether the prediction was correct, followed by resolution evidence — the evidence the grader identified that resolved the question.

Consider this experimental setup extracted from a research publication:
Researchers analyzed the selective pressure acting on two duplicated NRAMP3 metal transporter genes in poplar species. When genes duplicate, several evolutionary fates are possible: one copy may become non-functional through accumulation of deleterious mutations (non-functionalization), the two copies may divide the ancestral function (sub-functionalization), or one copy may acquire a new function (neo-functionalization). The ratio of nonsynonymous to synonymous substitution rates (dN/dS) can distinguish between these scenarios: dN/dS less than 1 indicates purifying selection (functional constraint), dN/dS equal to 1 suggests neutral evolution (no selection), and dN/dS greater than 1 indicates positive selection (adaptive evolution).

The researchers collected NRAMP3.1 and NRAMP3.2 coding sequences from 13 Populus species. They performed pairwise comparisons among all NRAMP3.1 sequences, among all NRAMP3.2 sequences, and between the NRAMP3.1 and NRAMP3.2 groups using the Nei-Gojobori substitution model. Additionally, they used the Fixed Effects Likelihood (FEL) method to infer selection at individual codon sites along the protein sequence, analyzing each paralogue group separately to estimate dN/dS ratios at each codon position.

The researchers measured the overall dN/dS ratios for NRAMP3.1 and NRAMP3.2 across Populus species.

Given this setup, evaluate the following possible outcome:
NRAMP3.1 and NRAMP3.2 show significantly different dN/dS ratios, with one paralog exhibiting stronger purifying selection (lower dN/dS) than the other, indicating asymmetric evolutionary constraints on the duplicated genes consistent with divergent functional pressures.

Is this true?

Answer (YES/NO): NO